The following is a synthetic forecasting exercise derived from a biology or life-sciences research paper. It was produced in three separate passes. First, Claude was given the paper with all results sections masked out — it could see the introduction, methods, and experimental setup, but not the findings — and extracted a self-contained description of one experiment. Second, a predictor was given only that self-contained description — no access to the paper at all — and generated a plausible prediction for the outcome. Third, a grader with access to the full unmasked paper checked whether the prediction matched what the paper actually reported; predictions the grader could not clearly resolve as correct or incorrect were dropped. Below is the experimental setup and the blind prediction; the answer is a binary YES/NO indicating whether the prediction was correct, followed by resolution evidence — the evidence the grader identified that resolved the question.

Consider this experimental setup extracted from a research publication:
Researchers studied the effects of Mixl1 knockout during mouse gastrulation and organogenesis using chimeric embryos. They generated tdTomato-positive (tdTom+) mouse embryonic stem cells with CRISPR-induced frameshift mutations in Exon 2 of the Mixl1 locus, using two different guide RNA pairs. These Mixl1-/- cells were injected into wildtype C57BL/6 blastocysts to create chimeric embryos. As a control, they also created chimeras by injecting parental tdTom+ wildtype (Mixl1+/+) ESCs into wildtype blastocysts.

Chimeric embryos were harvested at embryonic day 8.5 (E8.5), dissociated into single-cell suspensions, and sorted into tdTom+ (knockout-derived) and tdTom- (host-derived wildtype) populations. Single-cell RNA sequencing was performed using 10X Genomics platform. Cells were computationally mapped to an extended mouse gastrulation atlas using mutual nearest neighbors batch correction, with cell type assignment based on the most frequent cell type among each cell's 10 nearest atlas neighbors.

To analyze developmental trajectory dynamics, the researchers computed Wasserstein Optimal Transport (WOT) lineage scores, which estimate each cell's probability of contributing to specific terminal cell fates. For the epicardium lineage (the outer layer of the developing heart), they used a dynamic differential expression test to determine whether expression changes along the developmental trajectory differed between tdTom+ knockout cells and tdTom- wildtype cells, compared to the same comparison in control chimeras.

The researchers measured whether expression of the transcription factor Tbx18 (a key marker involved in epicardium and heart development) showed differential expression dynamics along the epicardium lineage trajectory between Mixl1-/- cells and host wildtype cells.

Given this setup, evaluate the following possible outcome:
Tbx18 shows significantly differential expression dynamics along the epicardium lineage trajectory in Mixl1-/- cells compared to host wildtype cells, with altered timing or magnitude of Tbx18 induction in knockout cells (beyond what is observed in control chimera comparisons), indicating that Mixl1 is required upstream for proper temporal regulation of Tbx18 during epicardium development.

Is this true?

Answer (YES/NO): YES